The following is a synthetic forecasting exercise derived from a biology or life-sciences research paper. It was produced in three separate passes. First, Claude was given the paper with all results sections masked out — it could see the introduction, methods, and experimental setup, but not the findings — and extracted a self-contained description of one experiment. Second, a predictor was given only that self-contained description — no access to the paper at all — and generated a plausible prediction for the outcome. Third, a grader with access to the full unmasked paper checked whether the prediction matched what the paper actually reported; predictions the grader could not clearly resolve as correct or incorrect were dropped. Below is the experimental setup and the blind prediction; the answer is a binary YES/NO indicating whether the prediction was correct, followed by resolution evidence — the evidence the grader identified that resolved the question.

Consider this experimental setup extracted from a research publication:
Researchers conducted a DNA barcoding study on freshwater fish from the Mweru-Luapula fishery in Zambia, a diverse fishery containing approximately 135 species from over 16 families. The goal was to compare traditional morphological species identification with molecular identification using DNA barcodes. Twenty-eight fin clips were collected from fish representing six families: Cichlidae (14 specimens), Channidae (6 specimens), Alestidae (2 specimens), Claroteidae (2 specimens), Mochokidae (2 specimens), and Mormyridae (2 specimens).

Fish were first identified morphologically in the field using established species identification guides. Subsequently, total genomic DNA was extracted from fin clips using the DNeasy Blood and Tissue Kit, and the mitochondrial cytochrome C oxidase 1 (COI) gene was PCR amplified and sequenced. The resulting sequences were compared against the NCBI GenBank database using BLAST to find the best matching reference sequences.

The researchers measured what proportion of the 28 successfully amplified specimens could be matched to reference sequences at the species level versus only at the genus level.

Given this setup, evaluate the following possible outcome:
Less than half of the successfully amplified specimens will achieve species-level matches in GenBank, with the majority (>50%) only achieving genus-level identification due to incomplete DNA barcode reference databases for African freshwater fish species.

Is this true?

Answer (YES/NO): YES